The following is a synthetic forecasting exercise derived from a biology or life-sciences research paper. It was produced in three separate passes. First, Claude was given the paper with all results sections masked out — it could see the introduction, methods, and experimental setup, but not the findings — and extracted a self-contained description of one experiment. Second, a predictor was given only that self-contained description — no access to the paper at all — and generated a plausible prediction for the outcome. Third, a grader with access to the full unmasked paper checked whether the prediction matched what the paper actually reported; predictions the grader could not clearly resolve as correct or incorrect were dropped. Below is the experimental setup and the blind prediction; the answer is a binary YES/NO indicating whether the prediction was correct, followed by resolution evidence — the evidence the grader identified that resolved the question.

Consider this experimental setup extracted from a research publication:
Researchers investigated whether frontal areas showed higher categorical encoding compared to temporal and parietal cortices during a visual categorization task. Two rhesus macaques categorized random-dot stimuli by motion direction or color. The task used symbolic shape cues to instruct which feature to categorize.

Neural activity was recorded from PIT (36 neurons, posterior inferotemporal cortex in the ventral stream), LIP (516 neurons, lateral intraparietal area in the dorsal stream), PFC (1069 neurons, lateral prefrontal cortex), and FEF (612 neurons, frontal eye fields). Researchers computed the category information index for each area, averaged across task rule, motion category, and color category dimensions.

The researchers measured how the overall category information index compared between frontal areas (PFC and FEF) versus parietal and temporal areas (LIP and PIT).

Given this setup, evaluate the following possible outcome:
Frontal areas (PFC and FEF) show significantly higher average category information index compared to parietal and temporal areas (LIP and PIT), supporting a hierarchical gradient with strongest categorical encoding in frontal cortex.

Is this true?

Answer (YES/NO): NO